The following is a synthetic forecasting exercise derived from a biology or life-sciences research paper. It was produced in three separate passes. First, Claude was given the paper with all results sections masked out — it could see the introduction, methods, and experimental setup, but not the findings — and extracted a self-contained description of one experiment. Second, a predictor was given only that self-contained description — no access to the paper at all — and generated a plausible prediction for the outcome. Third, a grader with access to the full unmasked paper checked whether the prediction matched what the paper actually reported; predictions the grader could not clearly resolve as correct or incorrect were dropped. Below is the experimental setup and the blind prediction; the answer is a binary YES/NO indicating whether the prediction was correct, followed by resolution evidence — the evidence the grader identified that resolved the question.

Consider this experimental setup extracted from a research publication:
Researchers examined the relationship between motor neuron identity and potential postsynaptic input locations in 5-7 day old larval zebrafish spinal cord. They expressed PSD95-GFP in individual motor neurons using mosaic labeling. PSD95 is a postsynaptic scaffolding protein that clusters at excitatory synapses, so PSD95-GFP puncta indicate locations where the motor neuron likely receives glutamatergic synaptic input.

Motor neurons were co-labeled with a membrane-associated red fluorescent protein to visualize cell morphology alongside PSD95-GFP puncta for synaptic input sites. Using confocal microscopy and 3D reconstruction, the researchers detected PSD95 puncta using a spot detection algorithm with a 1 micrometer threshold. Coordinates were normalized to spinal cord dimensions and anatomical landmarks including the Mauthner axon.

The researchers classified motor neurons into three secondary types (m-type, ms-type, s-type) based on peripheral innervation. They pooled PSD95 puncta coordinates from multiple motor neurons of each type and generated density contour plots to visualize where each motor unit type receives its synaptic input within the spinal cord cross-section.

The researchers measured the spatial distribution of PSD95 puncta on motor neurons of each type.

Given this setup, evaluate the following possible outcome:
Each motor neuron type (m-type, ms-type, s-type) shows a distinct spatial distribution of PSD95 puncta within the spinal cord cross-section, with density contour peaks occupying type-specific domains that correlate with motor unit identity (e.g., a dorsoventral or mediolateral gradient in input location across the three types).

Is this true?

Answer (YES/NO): NO